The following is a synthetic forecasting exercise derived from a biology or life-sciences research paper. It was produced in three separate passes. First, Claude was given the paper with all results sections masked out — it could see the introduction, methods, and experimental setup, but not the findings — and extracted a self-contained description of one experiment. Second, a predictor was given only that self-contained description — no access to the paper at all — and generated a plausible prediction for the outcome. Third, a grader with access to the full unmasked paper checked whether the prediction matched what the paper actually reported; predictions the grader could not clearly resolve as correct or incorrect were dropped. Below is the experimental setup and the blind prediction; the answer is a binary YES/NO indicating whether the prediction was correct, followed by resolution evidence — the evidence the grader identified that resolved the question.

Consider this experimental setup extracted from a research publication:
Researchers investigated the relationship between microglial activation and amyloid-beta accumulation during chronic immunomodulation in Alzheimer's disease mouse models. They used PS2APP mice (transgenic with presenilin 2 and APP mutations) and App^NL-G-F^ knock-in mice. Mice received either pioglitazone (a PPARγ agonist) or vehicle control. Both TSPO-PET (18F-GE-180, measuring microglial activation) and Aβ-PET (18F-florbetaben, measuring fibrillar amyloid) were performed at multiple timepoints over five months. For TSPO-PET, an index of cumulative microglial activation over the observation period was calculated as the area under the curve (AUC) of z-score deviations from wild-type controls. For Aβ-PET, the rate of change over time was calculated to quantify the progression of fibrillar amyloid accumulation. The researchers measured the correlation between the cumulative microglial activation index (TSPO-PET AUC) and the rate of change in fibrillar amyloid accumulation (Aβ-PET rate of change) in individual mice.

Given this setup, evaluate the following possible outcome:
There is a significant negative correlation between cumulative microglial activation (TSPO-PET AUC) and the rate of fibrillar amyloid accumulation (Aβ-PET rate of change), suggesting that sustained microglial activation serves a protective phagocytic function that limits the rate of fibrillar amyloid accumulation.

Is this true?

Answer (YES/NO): YES